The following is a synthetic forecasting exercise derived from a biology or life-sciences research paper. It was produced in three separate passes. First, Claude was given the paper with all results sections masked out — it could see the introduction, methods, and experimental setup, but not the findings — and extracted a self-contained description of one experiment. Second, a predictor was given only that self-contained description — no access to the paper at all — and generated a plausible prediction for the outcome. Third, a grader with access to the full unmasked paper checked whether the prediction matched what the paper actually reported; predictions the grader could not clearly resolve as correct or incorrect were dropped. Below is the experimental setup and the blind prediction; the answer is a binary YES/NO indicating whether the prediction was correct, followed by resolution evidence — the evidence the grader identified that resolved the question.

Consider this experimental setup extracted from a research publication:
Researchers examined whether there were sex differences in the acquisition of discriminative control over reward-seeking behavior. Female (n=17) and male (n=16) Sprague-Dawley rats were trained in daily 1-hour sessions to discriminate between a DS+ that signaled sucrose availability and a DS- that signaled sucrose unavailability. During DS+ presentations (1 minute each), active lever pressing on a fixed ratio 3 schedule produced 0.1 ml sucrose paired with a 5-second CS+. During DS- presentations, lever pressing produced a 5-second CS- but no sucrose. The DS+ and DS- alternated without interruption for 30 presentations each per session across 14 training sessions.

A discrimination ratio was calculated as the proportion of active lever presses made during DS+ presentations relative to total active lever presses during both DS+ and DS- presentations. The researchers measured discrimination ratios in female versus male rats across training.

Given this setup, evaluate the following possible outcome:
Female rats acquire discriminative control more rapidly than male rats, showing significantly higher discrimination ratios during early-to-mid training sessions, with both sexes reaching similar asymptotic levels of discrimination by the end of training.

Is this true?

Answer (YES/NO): NO